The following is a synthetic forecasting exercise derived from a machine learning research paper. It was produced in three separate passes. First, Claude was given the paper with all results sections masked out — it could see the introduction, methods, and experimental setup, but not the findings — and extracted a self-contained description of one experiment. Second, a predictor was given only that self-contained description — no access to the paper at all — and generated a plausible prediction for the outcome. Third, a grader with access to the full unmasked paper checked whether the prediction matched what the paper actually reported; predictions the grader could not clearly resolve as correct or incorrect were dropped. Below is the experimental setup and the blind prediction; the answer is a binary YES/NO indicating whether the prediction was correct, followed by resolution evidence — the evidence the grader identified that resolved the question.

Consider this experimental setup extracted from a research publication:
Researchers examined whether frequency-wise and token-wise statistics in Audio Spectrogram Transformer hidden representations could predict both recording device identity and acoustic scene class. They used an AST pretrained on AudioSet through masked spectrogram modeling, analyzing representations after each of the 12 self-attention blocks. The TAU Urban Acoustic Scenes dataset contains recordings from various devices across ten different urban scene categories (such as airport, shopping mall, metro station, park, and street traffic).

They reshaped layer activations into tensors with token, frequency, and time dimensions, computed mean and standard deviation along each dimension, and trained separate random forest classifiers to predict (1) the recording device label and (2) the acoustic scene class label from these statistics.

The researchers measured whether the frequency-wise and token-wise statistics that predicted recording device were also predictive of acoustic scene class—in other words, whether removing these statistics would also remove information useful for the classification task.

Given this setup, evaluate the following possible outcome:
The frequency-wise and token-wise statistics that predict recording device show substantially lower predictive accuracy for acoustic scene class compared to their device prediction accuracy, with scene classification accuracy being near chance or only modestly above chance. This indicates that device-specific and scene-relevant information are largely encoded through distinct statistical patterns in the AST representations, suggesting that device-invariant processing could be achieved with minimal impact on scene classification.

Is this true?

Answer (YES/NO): NO